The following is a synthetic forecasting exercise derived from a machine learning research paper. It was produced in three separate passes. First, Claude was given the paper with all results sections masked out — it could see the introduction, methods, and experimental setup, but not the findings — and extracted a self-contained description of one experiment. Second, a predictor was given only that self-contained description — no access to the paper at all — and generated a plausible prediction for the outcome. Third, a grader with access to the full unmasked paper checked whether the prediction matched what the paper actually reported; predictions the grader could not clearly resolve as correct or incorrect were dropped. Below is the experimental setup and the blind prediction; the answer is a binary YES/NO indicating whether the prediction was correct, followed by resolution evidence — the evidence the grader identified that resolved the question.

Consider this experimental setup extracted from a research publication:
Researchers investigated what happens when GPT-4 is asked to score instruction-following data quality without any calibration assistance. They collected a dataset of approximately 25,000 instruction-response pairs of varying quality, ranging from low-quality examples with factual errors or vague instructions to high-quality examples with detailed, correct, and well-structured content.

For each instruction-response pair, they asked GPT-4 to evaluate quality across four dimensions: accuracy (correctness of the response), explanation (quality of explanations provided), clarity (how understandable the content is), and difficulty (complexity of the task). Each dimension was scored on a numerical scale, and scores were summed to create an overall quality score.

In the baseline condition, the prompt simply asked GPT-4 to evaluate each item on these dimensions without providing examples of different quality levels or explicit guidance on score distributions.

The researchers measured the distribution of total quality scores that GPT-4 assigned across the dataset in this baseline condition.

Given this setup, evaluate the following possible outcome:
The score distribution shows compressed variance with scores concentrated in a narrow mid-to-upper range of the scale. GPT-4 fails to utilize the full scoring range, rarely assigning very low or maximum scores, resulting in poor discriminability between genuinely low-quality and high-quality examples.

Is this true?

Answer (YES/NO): NO